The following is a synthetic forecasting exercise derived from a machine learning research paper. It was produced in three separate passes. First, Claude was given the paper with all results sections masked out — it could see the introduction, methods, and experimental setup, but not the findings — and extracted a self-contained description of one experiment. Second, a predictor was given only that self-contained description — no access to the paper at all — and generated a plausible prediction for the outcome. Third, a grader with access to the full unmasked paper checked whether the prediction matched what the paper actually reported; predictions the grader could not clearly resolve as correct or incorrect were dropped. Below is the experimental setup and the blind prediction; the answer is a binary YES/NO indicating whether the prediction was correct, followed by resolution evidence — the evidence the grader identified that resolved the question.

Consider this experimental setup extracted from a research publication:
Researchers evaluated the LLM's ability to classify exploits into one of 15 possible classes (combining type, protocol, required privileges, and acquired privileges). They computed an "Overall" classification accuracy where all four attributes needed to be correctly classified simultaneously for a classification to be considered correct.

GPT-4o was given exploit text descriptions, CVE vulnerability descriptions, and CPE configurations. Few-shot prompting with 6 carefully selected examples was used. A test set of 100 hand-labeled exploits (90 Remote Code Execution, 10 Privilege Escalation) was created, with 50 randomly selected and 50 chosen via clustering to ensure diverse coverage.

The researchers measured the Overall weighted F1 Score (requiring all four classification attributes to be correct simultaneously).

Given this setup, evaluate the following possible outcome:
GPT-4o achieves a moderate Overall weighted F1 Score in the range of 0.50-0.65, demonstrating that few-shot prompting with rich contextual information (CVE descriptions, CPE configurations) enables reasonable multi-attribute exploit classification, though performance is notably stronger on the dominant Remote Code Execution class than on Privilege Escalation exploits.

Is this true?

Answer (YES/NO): NO